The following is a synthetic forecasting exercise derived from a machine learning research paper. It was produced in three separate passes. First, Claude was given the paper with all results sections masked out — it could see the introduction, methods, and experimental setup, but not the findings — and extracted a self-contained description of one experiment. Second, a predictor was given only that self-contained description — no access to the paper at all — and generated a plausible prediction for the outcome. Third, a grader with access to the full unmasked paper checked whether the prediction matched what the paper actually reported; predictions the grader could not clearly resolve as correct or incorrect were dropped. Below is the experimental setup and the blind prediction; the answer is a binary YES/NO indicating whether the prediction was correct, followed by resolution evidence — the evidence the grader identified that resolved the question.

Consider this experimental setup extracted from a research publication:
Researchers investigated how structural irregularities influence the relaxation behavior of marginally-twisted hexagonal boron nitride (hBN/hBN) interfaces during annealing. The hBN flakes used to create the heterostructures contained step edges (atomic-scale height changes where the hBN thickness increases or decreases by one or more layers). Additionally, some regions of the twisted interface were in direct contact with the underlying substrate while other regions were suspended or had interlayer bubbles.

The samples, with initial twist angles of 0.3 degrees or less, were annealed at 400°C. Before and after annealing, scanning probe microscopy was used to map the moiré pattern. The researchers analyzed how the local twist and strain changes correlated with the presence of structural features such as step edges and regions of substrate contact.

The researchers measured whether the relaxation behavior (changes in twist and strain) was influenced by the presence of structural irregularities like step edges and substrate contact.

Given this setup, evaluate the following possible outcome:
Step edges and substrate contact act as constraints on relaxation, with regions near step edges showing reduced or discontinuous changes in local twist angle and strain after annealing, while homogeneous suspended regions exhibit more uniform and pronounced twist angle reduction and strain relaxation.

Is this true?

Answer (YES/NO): NO